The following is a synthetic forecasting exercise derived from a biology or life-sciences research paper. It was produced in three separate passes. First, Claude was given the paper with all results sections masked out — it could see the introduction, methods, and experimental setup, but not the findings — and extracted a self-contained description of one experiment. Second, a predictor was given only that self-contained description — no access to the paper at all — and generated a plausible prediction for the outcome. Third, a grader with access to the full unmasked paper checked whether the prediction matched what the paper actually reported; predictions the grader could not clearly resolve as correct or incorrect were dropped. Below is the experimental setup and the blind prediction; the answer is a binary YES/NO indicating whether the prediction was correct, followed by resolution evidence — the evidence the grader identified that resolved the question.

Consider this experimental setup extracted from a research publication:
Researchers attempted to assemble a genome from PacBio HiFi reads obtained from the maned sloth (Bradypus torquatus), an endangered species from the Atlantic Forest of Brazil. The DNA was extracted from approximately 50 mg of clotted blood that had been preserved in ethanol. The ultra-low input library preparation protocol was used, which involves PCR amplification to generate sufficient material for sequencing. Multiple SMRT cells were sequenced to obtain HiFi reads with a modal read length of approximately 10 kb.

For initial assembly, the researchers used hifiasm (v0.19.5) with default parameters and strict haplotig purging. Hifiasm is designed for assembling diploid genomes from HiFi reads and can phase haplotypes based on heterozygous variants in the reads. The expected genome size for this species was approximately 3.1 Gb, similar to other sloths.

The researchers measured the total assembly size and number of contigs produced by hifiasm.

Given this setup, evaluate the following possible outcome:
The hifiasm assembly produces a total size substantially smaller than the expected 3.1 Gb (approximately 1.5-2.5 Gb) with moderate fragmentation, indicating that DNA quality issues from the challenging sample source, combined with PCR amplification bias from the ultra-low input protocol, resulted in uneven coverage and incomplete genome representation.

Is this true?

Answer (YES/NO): NO